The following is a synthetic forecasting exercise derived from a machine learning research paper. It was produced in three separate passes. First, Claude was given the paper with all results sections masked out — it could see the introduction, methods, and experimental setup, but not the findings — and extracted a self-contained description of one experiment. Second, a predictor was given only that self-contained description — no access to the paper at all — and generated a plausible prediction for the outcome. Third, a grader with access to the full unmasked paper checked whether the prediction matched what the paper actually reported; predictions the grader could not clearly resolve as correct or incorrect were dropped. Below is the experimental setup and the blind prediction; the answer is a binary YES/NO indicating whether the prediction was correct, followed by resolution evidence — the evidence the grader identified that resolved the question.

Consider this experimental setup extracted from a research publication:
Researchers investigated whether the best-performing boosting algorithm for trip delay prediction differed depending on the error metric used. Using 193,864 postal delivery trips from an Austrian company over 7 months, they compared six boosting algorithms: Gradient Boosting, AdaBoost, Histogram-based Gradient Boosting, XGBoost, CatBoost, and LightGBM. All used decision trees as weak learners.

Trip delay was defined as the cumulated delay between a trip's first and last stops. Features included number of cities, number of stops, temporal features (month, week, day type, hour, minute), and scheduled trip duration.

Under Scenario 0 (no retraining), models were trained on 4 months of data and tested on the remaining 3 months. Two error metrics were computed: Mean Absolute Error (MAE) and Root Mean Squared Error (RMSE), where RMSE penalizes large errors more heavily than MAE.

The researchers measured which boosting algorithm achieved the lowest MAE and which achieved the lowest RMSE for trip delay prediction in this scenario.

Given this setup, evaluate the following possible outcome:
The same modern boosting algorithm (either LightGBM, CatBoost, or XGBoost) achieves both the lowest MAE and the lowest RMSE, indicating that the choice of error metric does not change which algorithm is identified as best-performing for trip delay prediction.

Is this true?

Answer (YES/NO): NO